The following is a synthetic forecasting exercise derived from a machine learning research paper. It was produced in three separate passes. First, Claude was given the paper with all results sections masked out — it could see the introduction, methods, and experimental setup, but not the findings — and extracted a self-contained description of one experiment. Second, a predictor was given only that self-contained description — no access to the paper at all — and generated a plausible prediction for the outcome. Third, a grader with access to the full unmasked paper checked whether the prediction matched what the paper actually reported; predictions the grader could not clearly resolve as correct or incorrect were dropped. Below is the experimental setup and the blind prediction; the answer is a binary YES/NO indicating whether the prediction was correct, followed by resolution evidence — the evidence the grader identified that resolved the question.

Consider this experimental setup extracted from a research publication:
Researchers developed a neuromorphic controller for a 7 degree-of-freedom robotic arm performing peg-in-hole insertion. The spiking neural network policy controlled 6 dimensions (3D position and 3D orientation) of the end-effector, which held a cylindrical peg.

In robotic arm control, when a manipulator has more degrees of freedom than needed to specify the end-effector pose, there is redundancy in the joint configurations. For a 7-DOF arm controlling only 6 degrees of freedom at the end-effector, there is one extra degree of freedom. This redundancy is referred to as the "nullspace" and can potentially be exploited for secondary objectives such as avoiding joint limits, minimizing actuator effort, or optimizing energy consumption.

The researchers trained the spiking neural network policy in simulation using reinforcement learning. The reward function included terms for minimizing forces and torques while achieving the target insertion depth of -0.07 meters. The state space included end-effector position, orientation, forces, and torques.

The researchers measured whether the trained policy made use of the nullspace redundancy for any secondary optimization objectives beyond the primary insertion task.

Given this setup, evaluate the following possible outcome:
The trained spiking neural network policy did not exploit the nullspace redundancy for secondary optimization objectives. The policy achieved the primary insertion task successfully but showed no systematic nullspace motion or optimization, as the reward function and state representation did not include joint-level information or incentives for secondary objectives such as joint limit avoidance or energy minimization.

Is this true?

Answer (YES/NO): YES